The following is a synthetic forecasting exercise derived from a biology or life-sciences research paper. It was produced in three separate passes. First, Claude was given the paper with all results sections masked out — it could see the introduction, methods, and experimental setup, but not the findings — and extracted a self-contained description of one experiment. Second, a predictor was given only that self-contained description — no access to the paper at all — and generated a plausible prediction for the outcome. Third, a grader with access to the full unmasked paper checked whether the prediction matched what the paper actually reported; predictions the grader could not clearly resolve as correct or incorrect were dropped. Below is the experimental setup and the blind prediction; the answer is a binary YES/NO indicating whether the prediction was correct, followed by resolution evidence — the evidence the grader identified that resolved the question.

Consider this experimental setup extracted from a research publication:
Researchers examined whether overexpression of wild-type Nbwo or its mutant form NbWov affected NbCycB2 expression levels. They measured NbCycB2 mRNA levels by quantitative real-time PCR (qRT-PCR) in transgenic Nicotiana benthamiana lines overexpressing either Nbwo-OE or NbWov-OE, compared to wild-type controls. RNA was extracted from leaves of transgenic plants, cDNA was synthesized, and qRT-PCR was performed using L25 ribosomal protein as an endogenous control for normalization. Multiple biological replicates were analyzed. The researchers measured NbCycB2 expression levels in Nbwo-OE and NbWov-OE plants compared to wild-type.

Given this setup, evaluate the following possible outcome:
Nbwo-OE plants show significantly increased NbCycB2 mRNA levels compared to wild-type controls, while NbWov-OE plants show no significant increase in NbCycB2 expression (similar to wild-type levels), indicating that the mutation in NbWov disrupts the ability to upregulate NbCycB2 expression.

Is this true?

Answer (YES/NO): NO